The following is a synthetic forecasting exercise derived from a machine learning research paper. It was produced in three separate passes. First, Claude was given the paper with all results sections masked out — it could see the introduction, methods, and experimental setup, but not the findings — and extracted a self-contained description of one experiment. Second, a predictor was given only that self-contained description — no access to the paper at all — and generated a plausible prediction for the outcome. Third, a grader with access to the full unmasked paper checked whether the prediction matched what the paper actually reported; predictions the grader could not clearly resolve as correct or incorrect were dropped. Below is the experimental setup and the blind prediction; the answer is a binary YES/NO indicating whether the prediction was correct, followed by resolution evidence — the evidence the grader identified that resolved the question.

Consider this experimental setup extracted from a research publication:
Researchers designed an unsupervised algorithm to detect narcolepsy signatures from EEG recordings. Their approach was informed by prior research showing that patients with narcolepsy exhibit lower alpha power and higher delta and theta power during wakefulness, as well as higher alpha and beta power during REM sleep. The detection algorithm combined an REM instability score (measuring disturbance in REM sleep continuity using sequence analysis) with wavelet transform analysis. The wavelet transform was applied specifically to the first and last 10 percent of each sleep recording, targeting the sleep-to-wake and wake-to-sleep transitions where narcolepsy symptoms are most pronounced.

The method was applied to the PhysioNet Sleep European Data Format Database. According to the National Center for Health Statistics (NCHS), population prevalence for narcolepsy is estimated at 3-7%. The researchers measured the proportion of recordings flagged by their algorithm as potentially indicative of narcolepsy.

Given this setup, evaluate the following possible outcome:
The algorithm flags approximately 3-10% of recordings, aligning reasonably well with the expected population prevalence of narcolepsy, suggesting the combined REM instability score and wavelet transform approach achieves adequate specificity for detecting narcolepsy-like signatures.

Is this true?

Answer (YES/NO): YES